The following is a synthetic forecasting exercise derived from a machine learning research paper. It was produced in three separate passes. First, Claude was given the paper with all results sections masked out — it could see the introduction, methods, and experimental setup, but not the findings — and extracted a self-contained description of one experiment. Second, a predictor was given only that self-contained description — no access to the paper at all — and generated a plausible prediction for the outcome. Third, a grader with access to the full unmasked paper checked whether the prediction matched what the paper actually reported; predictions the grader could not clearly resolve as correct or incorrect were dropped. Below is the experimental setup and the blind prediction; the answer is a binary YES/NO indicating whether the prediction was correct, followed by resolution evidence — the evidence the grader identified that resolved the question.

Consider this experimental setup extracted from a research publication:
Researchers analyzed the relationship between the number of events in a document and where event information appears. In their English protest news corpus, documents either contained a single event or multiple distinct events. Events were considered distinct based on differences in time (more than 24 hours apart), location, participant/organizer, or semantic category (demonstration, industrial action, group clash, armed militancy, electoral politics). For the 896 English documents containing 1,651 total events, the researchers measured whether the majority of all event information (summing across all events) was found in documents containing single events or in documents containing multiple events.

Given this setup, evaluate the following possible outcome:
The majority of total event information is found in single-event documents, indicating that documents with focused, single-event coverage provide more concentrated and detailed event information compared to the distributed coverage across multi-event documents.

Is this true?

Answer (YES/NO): NO